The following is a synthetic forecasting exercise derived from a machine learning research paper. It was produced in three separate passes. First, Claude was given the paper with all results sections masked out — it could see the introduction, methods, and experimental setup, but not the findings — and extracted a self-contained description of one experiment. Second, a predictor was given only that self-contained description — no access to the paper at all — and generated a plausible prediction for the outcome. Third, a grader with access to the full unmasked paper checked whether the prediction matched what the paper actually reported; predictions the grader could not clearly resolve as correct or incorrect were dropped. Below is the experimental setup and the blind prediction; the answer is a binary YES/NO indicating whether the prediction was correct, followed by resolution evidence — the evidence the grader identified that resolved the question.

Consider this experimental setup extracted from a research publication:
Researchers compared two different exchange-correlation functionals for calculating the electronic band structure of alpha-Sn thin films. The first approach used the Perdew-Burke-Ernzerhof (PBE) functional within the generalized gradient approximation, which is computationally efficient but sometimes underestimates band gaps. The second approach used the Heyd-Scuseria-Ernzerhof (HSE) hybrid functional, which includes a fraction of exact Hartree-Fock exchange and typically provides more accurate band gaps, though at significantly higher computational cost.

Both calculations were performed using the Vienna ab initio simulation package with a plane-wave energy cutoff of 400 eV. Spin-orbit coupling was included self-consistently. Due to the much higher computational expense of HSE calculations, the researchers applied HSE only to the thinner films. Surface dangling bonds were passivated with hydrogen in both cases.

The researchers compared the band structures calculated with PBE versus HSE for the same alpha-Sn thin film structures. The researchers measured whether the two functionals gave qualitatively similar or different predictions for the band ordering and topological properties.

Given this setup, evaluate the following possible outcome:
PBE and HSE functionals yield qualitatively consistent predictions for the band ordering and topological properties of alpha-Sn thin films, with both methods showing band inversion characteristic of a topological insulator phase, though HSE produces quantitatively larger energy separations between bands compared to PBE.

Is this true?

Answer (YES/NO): NO